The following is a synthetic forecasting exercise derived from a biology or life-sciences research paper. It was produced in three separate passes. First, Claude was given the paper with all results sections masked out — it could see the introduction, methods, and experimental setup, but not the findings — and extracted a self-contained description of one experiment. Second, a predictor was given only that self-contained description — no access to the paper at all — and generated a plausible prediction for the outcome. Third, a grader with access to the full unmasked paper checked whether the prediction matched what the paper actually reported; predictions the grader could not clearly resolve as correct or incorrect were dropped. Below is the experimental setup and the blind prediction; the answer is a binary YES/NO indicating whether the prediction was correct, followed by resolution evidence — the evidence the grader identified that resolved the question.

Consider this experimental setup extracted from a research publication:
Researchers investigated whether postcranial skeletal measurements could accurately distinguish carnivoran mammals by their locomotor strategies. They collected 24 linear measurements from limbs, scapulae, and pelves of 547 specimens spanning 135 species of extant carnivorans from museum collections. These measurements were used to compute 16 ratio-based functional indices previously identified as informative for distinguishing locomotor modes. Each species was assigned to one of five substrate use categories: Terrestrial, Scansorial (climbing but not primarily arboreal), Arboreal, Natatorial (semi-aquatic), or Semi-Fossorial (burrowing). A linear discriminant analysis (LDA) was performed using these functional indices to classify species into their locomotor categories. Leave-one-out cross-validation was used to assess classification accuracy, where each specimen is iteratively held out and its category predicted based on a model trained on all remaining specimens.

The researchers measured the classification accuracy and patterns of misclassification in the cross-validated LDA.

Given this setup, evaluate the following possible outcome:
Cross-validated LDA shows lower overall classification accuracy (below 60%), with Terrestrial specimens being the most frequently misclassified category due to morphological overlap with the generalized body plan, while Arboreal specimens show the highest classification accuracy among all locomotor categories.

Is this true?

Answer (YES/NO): NO